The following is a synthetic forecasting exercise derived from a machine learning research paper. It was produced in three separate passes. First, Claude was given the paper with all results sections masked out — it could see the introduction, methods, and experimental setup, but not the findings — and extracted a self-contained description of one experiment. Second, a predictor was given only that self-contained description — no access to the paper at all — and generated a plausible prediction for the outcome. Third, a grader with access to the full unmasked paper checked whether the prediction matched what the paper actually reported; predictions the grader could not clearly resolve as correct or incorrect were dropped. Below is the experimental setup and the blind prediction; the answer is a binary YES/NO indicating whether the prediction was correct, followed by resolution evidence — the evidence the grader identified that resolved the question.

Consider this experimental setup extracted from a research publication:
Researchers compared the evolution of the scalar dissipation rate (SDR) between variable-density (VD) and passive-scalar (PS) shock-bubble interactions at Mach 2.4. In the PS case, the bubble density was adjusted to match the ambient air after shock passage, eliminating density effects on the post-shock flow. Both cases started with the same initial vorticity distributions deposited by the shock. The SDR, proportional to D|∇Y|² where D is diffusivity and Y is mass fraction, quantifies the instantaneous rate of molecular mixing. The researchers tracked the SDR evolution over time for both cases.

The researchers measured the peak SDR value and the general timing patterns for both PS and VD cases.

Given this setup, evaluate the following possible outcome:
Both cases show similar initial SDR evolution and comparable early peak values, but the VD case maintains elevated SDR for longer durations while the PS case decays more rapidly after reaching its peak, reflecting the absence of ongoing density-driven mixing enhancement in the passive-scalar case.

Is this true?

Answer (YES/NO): NO